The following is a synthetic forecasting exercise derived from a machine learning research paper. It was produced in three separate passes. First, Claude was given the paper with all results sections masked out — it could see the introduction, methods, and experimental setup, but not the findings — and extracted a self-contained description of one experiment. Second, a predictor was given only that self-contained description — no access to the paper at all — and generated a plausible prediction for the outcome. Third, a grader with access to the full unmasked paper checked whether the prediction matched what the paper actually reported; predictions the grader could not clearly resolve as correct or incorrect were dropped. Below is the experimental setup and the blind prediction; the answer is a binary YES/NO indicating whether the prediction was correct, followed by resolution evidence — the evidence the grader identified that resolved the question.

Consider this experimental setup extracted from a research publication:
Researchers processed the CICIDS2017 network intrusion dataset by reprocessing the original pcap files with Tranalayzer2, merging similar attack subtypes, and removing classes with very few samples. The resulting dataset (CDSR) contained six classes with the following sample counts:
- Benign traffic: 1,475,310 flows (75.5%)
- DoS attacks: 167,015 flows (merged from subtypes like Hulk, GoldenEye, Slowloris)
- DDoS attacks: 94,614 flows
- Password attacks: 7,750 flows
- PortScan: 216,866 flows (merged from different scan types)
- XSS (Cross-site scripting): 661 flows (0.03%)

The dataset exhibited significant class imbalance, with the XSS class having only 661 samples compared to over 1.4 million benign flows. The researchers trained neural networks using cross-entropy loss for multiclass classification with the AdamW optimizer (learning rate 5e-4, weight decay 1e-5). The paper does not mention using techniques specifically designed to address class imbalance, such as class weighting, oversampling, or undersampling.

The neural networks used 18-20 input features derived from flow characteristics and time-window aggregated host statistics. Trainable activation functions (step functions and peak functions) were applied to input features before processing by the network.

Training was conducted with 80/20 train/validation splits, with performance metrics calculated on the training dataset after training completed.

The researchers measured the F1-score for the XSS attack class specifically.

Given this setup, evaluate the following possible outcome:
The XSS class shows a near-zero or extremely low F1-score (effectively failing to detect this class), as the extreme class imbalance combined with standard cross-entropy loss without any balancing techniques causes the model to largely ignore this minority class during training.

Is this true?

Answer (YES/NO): YES